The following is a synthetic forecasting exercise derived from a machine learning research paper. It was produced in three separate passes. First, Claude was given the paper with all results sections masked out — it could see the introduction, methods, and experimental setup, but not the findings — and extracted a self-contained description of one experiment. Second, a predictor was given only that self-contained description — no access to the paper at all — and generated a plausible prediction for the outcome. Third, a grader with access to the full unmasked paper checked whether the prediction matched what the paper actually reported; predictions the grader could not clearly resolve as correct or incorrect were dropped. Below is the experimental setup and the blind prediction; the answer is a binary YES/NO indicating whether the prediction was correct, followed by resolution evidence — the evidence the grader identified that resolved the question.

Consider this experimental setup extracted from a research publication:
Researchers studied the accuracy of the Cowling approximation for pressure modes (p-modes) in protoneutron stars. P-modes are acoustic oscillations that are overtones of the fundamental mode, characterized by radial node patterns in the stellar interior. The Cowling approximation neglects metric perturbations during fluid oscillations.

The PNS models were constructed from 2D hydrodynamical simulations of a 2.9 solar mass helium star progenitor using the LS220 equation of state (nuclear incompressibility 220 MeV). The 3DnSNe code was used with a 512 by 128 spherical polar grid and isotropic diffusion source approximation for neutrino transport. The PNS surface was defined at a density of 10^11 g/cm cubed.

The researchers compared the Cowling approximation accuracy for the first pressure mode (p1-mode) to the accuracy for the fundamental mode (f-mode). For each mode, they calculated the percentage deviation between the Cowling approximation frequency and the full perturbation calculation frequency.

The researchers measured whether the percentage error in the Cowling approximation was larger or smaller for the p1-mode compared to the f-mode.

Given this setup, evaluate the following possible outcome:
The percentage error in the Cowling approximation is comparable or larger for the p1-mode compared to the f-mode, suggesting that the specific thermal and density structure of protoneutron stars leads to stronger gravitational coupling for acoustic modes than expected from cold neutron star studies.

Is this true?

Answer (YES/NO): NO